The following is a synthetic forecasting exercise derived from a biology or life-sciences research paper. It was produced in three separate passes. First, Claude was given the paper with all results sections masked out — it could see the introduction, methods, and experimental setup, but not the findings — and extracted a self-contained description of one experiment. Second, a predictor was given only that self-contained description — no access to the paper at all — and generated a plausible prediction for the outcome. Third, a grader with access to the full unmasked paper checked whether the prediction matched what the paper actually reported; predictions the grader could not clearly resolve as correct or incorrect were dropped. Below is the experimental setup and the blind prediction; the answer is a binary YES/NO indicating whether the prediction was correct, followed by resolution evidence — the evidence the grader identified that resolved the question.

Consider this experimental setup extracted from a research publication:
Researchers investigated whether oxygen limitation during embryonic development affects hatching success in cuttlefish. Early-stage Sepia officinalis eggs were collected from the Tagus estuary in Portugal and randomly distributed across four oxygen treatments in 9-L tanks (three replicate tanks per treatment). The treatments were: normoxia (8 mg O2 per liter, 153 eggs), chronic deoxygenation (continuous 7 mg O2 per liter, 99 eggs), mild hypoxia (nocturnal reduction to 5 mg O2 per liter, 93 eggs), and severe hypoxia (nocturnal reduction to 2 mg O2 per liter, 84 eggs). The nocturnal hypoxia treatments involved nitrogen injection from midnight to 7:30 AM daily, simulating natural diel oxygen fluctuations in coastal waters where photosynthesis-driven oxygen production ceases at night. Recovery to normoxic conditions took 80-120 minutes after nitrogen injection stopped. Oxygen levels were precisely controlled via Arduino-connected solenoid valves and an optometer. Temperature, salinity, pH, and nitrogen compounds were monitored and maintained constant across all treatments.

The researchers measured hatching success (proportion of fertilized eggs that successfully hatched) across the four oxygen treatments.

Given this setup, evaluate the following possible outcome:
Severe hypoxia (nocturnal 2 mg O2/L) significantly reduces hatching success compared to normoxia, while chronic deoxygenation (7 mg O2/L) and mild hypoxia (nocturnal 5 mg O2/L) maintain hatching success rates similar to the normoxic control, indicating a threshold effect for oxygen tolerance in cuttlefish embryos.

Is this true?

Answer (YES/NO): YES